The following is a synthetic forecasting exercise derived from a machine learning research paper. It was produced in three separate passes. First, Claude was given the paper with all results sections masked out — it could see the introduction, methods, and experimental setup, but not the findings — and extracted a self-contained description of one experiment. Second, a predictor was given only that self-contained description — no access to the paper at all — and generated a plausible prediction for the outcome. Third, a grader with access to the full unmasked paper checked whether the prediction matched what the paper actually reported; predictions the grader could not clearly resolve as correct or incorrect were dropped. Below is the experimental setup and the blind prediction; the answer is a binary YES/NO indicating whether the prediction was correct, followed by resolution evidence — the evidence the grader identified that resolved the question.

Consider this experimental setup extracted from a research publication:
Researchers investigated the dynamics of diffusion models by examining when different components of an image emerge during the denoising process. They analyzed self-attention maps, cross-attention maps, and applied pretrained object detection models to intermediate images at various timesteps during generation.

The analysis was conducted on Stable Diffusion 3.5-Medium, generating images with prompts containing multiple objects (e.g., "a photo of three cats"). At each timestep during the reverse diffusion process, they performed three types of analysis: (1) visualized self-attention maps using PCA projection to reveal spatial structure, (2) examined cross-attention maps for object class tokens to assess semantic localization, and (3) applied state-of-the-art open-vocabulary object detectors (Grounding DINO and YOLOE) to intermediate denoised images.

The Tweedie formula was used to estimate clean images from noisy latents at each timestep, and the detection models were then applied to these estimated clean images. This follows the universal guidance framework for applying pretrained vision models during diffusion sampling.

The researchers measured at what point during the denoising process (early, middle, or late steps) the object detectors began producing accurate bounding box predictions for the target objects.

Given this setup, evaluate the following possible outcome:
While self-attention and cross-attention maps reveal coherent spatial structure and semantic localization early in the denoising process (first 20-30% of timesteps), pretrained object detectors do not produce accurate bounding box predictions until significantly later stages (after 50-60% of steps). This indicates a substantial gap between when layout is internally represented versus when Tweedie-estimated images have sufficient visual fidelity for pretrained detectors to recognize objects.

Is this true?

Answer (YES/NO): NO